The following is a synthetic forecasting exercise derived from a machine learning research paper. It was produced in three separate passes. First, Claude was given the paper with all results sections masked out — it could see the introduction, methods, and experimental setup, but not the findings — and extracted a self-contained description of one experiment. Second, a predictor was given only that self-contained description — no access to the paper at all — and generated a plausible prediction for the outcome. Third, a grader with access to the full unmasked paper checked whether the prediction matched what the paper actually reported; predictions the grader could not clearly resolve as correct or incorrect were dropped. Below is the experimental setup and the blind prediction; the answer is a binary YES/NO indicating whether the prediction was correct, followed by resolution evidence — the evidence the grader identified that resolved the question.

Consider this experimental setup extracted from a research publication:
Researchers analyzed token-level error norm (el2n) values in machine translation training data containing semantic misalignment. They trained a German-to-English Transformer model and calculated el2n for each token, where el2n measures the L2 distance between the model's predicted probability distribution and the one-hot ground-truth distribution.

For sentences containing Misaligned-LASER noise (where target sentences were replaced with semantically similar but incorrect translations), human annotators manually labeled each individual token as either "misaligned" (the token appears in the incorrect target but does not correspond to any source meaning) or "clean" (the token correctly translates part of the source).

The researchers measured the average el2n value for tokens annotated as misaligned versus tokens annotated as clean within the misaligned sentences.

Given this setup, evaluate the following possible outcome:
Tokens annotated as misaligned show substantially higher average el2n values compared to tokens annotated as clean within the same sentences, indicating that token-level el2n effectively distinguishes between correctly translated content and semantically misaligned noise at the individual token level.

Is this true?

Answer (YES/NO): YES